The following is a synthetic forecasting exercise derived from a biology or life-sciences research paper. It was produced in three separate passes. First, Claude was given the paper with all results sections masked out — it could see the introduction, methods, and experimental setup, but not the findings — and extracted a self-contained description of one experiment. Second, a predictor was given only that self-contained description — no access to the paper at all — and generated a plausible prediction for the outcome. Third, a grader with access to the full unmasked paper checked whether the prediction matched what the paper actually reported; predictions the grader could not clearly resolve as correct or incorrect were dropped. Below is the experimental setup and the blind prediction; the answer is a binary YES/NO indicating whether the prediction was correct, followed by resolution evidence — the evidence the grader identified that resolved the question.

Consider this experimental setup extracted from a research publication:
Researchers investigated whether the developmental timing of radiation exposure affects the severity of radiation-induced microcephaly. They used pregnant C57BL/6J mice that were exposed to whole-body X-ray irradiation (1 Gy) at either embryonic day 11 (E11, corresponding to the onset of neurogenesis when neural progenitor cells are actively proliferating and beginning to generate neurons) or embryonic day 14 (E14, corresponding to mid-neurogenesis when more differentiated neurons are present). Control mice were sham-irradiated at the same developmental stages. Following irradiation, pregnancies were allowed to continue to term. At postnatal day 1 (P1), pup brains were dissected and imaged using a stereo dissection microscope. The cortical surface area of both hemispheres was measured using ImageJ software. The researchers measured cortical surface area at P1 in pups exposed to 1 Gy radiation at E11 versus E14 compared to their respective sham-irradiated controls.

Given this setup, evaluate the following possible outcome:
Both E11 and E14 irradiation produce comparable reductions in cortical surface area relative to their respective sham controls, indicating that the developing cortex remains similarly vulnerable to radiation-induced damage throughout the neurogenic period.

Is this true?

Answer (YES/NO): NO